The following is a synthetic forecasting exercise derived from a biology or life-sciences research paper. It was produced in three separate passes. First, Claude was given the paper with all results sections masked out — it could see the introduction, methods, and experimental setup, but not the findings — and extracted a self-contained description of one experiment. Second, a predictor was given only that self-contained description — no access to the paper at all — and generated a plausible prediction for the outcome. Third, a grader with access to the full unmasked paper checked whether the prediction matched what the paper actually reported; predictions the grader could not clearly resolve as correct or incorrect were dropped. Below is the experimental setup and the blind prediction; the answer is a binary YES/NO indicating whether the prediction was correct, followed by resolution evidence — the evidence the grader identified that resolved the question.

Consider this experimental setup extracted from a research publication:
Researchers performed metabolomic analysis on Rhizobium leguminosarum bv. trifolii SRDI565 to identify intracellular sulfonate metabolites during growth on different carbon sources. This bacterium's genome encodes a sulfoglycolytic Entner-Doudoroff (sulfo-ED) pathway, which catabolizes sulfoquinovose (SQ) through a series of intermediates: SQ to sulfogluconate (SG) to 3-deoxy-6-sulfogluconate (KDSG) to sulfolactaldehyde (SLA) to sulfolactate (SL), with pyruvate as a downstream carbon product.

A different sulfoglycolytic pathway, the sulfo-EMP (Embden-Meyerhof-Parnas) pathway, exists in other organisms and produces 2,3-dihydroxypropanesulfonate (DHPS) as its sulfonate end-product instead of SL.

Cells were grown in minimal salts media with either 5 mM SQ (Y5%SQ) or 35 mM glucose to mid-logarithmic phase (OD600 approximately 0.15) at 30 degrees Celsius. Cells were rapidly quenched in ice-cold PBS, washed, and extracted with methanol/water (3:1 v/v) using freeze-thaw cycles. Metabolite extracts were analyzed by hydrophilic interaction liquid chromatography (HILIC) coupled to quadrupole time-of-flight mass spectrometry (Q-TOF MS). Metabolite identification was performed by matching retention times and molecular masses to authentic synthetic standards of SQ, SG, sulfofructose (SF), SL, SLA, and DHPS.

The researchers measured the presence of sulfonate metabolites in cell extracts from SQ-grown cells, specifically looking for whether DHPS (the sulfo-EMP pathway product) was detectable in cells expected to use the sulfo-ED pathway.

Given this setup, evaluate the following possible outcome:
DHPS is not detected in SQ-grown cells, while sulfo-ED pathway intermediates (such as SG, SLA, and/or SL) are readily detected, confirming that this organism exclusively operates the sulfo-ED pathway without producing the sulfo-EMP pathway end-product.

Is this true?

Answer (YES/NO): NO